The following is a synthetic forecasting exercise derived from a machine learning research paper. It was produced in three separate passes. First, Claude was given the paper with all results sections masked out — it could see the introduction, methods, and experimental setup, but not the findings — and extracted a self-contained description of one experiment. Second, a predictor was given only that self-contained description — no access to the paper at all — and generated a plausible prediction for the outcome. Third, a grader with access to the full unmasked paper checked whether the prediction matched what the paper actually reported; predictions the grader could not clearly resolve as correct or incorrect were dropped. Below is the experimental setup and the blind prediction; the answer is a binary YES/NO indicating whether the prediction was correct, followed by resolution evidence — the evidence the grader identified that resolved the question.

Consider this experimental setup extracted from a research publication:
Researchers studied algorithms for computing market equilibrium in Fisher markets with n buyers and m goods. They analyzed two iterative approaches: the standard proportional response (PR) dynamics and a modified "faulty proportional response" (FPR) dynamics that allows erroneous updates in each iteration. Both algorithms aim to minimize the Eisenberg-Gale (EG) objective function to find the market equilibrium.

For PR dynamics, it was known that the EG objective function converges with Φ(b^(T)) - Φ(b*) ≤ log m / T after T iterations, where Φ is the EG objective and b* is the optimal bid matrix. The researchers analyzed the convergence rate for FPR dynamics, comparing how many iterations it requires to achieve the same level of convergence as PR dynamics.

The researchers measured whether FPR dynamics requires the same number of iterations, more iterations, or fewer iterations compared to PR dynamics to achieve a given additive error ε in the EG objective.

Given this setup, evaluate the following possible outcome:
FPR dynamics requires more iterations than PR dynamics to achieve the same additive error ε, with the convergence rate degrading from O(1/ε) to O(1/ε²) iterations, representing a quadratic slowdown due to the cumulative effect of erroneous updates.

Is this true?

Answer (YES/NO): NO